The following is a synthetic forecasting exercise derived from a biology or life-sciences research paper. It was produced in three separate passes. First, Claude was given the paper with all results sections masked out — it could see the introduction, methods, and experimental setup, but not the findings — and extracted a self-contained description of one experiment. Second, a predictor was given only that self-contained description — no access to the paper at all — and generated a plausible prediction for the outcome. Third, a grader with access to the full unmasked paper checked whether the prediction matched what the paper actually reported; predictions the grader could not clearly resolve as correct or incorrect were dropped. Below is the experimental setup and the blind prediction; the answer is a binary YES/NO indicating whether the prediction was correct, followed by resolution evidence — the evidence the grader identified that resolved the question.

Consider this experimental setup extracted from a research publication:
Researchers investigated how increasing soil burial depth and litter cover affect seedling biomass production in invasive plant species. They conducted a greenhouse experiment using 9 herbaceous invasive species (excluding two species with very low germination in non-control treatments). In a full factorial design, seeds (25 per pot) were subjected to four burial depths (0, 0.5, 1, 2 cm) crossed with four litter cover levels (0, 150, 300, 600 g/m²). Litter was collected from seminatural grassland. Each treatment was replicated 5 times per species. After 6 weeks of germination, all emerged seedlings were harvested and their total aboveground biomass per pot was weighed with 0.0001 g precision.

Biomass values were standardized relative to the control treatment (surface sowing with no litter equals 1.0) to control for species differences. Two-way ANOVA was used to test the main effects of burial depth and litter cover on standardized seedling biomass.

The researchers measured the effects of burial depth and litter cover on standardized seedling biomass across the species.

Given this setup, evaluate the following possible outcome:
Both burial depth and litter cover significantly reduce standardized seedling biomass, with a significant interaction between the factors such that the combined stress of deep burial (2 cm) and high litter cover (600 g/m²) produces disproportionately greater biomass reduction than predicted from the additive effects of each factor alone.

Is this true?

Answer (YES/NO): NO